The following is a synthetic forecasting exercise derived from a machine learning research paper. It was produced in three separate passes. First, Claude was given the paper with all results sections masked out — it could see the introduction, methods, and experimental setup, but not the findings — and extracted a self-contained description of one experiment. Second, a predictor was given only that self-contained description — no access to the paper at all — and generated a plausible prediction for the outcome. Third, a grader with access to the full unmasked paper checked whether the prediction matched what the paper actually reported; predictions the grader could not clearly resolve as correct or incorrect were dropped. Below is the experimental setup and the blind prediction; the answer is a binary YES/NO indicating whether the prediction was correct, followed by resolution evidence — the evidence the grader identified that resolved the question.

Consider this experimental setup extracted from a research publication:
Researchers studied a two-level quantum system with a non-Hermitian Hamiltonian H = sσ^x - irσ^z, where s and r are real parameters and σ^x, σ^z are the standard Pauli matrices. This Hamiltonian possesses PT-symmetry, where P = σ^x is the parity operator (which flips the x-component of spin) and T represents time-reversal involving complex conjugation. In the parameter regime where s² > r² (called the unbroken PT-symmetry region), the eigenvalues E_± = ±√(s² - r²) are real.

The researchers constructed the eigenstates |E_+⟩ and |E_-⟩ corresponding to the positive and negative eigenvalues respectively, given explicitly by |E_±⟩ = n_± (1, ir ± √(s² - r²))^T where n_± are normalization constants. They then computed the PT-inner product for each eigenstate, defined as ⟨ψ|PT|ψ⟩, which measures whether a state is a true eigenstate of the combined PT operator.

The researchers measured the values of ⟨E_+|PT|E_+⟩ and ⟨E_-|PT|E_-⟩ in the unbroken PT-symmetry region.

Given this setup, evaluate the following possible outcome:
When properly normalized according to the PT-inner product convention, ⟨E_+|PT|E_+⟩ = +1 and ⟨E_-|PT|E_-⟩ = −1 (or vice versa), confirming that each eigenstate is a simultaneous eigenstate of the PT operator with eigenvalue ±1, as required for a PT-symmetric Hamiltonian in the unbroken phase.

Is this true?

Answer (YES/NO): YES